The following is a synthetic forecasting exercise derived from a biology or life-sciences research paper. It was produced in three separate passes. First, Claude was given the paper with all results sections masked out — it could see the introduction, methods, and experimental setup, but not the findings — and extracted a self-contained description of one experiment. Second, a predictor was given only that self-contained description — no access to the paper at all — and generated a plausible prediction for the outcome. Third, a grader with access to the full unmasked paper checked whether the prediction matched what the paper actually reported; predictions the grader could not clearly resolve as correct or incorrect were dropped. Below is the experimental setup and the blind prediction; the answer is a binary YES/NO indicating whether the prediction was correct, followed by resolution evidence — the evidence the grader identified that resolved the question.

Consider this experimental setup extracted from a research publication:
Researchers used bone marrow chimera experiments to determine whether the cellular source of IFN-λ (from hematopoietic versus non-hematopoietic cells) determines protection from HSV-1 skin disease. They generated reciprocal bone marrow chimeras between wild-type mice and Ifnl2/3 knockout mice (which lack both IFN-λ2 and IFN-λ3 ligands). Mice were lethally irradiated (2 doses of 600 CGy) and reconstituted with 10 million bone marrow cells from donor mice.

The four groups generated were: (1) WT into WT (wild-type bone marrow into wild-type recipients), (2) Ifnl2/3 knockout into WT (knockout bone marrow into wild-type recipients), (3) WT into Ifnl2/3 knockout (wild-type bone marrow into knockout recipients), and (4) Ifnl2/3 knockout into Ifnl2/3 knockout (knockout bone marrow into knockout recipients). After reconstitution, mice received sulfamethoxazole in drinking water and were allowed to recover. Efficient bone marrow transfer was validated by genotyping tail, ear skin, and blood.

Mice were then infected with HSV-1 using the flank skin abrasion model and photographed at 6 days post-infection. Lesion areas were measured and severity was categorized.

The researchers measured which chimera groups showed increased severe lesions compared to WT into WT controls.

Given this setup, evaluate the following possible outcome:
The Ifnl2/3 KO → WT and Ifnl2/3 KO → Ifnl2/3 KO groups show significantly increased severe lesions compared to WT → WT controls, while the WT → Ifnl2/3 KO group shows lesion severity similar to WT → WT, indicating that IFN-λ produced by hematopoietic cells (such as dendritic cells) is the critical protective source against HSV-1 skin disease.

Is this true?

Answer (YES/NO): NO